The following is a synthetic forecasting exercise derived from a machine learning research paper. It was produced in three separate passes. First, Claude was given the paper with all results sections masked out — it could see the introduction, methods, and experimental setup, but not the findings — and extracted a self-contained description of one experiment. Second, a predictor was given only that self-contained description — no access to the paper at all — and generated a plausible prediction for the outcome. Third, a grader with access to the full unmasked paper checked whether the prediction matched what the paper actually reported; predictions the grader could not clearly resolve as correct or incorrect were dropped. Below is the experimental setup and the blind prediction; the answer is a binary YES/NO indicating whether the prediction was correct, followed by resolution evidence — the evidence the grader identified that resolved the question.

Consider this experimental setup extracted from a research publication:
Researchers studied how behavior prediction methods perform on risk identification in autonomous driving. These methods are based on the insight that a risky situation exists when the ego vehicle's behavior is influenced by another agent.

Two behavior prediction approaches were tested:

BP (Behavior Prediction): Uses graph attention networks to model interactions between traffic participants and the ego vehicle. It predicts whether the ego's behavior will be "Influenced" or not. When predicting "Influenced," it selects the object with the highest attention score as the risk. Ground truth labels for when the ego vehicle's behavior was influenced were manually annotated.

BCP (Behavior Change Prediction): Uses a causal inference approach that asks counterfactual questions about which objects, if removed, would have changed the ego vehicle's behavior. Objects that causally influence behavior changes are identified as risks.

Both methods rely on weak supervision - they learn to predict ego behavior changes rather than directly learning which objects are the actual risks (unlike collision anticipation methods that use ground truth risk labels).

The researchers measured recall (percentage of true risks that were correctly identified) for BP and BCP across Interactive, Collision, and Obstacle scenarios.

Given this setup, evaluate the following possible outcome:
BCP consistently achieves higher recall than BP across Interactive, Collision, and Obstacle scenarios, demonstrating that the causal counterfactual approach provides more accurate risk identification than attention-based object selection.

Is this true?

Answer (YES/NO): YES